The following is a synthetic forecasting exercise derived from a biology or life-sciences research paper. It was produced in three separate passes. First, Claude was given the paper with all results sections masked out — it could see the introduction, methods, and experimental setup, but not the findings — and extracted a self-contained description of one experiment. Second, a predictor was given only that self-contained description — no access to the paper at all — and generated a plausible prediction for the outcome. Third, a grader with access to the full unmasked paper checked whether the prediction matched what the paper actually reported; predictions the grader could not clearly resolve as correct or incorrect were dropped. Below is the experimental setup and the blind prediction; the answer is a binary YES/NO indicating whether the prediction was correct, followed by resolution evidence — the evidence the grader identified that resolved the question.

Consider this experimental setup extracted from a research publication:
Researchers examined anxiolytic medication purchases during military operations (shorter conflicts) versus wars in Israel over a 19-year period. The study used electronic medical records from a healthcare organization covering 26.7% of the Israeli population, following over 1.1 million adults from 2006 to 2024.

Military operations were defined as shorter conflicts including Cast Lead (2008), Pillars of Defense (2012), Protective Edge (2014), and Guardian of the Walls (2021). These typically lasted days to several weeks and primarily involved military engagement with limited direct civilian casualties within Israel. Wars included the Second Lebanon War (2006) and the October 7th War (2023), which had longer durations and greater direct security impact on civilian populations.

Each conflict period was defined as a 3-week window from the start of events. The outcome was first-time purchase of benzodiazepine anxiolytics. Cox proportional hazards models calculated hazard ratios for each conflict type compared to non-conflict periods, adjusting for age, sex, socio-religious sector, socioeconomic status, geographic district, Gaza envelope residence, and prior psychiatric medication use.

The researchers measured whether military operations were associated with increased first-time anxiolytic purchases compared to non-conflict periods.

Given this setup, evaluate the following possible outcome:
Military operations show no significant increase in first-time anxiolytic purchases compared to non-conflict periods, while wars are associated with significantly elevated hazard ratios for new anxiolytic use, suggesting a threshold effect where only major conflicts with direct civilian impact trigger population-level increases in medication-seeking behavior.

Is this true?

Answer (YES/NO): NO